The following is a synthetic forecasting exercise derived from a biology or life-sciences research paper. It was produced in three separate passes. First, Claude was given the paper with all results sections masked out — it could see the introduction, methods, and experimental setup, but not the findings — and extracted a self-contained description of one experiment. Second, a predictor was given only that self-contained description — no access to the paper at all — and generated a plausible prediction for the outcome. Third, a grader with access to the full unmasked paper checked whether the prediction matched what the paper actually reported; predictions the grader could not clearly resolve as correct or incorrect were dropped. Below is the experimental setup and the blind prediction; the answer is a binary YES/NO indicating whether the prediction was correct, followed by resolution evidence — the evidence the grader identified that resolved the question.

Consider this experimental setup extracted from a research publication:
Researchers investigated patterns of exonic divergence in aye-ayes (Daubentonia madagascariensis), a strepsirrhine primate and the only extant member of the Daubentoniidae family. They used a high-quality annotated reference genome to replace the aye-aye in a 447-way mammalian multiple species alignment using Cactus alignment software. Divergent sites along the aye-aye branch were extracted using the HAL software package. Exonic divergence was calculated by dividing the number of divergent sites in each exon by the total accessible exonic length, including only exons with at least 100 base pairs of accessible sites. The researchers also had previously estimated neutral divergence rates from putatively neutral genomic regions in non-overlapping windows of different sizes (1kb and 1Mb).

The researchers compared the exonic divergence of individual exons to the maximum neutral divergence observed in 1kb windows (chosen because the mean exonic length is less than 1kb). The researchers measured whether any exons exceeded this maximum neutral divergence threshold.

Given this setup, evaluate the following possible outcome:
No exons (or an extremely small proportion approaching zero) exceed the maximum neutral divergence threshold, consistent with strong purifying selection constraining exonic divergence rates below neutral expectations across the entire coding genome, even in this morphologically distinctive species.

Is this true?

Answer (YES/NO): YES